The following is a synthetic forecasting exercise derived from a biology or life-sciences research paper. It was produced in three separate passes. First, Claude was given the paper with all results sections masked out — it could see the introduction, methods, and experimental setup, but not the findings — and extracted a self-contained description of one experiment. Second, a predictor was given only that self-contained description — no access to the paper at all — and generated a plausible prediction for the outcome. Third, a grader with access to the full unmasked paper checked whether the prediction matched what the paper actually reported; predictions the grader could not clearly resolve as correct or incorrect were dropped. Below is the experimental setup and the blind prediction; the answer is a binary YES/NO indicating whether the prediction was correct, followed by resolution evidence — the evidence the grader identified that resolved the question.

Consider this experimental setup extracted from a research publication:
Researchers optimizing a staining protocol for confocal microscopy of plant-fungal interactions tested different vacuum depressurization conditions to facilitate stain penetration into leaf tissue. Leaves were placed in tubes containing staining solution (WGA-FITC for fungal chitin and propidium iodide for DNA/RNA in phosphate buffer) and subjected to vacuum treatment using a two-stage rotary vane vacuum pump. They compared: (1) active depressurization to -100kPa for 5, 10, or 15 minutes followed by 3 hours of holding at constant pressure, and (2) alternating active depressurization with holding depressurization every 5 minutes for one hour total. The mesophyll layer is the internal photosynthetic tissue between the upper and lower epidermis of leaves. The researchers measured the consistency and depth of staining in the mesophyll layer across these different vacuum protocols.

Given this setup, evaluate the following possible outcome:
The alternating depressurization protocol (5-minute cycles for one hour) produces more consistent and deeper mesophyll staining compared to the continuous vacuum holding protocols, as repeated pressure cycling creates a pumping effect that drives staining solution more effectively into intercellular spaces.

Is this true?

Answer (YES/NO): NO